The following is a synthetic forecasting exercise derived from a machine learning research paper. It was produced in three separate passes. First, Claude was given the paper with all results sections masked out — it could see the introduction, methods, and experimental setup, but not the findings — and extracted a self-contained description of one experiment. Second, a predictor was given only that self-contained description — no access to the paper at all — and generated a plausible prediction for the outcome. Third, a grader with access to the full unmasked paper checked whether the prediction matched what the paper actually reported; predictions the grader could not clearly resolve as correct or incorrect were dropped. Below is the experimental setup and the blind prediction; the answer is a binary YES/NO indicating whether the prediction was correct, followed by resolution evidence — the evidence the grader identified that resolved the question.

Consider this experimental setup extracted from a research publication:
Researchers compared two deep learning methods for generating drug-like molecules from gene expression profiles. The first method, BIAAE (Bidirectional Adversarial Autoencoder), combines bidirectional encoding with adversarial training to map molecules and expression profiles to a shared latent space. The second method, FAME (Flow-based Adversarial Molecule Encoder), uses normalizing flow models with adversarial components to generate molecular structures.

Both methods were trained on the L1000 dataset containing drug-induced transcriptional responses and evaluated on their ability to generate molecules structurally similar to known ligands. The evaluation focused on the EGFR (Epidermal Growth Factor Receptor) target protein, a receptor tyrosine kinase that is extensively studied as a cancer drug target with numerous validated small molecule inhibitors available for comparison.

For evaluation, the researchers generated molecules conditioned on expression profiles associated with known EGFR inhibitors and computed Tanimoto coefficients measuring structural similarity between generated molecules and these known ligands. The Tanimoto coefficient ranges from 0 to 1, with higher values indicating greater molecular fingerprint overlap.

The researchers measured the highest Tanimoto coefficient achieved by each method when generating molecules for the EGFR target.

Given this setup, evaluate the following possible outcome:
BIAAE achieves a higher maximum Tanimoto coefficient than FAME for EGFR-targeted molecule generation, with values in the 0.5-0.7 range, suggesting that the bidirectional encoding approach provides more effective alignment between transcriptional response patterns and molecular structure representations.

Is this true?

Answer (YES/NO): NO